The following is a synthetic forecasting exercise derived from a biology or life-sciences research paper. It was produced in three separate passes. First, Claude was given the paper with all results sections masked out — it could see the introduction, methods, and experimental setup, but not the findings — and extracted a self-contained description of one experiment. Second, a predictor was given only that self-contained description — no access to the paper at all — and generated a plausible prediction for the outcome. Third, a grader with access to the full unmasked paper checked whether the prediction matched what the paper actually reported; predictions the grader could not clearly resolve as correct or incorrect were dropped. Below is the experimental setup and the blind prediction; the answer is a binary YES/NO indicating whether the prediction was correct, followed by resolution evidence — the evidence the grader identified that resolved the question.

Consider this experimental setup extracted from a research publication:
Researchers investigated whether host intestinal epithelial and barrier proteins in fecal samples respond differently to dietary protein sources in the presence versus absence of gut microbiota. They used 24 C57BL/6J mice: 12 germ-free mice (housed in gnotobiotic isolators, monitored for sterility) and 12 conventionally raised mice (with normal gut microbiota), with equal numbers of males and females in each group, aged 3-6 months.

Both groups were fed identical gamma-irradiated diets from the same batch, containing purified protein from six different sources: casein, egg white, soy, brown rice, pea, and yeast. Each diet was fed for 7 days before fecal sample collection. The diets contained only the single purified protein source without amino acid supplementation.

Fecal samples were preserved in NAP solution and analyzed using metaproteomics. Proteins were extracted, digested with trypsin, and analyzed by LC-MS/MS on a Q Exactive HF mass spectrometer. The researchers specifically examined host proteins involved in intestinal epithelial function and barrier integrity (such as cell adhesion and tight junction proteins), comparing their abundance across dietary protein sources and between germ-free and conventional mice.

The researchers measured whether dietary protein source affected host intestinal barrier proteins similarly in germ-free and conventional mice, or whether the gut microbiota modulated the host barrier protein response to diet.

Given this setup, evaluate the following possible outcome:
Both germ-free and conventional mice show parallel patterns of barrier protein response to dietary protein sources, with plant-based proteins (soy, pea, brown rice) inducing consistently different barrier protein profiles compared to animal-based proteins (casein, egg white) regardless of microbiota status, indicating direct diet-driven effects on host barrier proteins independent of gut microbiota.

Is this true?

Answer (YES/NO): NO